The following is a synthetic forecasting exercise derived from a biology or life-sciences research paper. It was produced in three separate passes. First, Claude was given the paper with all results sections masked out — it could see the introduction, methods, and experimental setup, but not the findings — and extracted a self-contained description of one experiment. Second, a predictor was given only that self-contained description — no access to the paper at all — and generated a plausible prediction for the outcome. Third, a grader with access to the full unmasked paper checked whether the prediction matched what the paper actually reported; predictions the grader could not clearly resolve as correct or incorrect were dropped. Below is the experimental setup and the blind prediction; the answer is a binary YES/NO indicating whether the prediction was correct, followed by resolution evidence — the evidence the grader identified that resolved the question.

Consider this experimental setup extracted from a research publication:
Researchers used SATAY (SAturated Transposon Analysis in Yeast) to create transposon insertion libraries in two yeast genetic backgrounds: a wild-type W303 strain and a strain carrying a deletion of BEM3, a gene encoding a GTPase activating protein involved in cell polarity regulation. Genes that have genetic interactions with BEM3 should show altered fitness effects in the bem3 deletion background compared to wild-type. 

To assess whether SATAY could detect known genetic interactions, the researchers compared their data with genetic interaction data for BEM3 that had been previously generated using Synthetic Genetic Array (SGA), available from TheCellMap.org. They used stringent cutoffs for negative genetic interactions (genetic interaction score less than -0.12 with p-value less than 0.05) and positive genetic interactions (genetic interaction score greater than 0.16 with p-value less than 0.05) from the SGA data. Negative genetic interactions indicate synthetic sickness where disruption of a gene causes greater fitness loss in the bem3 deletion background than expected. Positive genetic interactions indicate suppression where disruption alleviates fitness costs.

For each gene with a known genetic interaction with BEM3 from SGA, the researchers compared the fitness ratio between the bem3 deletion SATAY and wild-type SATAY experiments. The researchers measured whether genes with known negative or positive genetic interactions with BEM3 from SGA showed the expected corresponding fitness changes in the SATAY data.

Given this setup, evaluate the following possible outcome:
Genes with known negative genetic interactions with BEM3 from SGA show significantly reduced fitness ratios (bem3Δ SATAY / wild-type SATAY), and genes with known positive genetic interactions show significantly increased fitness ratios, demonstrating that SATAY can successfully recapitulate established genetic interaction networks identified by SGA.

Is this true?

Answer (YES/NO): NO